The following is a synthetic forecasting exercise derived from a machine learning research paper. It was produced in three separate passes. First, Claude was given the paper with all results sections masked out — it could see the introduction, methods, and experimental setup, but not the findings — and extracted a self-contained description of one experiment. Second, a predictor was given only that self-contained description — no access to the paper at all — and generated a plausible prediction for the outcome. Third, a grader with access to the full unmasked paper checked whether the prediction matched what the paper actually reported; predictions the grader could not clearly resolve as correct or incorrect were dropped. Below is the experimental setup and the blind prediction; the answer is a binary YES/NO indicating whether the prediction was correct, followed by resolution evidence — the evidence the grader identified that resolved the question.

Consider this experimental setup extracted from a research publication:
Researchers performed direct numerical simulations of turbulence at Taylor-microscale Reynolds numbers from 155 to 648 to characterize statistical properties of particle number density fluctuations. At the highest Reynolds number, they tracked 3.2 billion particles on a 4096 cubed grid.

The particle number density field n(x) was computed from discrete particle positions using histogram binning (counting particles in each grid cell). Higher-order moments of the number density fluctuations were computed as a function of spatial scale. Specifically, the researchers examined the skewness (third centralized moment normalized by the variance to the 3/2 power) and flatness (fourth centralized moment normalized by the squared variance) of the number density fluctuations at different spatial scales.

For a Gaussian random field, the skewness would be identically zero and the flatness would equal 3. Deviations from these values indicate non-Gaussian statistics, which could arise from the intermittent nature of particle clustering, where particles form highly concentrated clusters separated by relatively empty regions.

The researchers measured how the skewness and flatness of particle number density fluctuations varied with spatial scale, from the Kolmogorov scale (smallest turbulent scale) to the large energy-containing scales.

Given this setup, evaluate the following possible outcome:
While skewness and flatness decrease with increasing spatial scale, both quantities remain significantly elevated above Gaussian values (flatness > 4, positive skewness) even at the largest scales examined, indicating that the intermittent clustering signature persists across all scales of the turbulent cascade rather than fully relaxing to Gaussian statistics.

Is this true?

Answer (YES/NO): NO